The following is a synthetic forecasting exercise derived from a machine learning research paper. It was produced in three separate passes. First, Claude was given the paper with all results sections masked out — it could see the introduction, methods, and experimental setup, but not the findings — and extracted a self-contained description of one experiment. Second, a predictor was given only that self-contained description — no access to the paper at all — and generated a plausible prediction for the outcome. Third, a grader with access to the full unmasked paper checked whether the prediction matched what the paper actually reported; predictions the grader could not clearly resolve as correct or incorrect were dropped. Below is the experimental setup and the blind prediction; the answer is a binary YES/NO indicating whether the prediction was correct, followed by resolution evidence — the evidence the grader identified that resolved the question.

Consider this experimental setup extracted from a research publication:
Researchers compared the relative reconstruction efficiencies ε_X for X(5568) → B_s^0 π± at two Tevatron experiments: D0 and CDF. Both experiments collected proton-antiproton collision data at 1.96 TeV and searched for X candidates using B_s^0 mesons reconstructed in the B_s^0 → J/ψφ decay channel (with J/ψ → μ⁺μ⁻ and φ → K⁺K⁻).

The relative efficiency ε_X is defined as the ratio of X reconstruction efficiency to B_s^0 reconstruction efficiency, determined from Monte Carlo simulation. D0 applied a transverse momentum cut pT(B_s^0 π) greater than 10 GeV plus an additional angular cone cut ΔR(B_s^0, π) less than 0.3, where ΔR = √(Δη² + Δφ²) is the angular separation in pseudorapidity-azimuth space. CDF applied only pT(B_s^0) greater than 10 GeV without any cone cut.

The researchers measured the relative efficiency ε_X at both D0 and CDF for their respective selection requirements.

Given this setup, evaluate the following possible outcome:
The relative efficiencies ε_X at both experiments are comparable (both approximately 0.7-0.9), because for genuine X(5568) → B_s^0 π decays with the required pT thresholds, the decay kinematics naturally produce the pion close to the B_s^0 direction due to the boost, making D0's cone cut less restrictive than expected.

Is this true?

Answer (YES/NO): NO